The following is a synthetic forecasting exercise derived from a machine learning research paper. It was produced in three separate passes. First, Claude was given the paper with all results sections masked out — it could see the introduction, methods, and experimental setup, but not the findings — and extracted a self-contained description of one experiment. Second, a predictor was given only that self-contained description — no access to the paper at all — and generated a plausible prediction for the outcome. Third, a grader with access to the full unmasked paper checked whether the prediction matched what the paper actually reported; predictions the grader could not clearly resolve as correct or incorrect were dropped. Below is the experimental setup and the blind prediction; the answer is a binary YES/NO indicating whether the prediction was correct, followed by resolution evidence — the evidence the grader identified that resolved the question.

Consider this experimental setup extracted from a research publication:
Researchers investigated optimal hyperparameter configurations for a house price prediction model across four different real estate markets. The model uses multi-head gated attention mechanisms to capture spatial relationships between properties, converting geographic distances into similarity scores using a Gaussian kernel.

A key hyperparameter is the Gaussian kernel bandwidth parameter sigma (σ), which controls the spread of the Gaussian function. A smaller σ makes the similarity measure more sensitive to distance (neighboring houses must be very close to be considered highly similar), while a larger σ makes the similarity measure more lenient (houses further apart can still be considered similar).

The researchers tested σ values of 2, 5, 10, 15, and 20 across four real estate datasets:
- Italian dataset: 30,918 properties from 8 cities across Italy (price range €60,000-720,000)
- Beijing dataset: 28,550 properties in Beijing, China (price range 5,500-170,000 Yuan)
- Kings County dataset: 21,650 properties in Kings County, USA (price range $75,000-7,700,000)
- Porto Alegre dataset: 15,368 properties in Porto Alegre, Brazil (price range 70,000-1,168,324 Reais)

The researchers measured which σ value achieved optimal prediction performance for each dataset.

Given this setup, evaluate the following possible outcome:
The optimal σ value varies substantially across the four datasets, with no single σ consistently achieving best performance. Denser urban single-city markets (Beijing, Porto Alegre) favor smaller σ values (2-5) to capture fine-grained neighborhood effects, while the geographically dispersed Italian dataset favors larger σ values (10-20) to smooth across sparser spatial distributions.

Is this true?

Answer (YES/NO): NO